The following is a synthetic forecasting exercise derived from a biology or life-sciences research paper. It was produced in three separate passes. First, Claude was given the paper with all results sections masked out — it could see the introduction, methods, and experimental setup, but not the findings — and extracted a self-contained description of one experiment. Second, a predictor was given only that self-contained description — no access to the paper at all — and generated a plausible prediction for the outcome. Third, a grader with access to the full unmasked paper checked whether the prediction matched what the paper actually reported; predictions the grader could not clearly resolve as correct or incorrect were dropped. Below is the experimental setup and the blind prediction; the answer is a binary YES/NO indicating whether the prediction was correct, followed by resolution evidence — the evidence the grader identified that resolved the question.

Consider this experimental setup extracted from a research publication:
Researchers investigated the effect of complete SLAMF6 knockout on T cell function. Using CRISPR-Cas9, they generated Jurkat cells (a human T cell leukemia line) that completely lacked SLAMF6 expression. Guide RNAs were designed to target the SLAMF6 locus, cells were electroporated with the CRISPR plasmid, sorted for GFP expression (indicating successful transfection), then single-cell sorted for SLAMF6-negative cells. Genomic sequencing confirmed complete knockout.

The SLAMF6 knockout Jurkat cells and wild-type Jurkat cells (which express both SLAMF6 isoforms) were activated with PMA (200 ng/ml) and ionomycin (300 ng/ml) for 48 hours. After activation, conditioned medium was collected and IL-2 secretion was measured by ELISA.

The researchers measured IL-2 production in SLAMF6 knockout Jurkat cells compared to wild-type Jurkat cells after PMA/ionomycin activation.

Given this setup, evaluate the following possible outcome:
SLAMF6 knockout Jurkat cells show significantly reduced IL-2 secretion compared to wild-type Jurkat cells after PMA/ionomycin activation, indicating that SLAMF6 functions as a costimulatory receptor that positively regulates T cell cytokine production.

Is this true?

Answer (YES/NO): NO